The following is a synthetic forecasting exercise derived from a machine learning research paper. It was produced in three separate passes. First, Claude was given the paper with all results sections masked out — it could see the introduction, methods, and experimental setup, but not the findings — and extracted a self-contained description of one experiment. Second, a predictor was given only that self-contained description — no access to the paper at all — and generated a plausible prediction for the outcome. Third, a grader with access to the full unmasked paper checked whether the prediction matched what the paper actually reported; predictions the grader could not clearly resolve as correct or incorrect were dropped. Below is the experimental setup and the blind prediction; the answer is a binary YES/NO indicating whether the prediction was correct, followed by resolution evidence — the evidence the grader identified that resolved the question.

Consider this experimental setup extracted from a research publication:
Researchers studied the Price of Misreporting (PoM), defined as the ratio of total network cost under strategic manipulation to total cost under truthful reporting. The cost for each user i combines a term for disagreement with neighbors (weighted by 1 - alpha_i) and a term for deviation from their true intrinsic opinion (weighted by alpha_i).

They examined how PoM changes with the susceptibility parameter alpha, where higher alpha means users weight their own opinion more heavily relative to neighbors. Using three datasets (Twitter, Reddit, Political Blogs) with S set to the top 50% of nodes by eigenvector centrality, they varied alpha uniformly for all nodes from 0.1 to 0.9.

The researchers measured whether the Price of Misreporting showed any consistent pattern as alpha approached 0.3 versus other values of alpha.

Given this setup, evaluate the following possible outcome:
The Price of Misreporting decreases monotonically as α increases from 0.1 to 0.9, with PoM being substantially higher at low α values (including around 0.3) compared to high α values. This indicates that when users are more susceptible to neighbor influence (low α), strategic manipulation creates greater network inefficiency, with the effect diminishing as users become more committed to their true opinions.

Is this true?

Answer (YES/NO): NO